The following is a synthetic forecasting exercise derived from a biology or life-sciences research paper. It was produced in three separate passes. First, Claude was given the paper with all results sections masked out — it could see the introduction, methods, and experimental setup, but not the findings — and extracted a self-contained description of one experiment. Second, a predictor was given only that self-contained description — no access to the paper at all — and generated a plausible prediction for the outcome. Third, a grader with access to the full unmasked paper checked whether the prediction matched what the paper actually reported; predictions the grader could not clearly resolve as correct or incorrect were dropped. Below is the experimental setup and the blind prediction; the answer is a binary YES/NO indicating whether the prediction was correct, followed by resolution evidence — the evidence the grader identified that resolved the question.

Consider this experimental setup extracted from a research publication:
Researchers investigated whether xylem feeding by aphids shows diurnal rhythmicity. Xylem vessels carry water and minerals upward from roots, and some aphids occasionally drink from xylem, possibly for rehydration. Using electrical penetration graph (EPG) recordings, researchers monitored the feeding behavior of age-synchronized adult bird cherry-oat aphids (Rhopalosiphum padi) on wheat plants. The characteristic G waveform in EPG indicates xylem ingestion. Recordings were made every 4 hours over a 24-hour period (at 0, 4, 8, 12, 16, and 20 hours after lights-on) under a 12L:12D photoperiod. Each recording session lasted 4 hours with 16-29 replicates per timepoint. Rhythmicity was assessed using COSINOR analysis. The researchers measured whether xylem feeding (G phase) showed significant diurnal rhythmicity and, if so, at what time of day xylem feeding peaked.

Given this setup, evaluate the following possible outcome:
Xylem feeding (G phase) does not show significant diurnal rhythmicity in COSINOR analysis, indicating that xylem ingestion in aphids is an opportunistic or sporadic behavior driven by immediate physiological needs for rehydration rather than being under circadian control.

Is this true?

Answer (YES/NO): YES